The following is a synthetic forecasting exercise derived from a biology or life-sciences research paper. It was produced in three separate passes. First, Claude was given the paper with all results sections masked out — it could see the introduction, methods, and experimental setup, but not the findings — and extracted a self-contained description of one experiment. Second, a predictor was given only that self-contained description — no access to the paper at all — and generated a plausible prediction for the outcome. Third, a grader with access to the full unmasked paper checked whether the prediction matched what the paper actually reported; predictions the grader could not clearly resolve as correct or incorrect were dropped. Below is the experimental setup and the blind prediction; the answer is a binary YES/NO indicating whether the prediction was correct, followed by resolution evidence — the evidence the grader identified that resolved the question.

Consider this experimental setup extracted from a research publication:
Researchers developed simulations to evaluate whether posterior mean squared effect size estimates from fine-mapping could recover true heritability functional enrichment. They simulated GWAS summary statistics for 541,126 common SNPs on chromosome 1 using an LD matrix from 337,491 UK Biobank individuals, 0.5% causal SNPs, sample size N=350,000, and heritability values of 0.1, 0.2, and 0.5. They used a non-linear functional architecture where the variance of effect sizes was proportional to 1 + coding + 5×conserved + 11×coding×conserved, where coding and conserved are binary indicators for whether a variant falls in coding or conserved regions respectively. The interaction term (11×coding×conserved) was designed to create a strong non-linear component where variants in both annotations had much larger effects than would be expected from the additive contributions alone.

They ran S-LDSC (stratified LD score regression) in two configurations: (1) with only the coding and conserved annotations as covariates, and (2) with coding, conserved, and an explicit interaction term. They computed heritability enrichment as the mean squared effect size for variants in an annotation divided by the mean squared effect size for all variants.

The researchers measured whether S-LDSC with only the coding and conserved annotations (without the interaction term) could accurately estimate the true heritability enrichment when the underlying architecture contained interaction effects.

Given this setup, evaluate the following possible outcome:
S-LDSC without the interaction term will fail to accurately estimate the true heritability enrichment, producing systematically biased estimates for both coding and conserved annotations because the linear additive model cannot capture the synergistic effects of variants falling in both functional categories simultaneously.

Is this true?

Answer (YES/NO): NO